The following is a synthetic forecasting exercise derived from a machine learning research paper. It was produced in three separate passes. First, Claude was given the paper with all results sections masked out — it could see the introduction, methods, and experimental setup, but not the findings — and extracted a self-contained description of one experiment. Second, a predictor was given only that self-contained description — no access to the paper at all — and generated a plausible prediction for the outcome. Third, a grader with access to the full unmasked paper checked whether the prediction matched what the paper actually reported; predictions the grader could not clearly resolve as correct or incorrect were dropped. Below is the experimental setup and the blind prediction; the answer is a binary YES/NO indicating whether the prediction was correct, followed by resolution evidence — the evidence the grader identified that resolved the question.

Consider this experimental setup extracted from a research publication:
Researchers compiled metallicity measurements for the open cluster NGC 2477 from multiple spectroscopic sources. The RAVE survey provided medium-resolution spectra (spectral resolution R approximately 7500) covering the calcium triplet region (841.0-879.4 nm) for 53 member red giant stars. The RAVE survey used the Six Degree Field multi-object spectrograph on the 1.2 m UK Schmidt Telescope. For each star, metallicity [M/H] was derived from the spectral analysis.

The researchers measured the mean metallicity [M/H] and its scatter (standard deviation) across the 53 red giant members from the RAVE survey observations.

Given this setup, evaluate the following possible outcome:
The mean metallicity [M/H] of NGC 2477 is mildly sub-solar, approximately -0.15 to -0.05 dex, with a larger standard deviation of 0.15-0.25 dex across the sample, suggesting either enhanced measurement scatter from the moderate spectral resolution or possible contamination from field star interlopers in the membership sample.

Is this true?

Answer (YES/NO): YES